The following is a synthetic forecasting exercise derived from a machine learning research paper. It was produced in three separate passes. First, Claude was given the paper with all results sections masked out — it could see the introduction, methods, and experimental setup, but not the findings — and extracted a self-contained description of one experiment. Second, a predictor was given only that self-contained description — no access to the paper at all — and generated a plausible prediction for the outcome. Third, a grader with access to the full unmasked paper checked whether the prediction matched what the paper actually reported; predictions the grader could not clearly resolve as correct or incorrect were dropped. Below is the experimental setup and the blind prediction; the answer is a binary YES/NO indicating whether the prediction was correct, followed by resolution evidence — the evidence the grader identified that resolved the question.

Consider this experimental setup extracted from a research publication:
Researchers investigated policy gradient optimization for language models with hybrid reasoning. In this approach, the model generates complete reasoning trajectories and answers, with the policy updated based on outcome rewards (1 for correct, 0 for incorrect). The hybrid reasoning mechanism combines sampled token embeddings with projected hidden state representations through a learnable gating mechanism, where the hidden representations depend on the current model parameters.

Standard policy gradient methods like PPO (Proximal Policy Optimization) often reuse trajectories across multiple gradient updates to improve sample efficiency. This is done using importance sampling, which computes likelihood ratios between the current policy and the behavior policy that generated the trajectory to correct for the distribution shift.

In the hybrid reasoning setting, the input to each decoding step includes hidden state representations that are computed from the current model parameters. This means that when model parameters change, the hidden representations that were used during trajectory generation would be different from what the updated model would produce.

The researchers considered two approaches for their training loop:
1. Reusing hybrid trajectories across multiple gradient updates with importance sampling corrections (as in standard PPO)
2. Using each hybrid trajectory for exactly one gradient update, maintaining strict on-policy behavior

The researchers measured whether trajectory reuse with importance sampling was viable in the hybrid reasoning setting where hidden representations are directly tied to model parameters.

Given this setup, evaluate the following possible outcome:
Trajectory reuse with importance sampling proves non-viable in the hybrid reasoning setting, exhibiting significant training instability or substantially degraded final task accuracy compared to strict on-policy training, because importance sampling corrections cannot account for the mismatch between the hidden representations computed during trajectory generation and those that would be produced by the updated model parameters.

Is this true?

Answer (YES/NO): NO